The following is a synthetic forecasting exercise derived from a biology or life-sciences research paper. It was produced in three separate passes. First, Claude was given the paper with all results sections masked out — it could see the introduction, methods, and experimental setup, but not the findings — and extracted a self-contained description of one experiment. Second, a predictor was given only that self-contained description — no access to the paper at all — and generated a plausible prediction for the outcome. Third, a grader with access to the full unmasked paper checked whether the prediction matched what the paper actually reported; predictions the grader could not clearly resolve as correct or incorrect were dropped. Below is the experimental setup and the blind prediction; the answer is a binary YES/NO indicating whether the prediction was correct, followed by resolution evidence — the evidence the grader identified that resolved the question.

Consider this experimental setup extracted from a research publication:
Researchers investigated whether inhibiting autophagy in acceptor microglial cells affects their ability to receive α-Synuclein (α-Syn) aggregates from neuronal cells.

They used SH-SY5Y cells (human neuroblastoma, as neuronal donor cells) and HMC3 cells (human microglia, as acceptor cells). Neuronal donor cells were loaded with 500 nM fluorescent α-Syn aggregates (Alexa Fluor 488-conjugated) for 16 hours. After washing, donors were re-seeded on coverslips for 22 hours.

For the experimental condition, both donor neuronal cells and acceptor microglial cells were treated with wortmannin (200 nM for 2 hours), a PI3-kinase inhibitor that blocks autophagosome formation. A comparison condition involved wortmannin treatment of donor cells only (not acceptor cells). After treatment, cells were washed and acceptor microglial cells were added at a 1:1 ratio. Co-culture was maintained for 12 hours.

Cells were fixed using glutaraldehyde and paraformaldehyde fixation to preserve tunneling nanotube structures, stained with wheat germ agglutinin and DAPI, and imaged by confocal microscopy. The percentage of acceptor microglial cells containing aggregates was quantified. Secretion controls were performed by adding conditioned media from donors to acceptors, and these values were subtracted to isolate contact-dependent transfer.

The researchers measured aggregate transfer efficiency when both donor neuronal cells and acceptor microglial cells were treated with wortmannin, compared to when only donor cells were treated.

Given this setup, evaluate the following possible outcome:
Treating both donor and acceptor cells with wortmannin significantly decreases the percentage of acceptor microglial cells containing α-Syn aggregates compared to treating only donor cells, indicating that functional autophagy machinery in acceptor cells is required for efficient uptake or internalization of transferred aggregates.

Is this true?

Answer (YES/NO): NO